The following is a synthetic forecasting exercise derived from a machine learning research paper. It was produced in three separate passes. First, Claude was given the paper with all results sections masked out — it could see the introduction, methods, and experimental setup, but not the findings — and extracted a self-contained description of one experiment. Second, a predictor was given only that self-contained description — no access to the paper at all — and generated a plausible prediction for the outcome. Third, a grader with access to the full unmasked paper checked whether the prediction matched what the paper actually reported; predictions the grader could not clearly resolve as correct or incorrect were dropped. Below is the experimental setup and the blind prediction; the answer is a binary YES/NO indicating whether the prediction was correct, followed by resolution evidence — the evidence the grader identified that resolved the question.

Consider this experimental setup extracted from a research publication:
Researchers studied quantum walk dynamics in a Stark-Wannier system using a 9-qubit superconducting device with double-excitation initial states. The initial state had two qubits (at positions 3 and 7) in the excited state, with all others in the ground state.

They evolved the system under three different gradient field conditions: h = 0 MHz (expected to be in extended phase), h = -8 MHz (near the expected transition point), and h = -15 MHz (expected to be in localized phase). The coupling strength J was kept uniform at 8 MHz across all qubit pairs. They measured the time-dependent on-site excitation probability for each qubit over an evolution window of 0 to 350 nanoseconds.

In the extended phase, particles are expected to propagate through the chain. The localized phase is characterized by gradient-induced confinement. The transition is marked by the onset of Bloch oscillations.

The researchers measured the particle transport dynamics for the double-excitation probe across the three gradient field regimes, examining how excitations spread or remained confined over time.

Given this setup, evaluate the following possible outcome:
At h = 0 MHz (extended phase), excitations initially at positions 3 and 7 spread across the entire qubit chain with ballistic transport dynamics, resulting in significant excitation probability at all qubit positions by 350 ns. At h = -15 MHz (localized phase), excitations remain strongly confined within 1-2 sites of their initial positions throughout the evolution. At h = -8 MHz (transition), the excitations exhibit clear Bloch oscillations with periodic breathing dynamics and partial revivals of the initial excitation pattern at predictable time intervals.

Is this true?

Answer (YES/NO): NO